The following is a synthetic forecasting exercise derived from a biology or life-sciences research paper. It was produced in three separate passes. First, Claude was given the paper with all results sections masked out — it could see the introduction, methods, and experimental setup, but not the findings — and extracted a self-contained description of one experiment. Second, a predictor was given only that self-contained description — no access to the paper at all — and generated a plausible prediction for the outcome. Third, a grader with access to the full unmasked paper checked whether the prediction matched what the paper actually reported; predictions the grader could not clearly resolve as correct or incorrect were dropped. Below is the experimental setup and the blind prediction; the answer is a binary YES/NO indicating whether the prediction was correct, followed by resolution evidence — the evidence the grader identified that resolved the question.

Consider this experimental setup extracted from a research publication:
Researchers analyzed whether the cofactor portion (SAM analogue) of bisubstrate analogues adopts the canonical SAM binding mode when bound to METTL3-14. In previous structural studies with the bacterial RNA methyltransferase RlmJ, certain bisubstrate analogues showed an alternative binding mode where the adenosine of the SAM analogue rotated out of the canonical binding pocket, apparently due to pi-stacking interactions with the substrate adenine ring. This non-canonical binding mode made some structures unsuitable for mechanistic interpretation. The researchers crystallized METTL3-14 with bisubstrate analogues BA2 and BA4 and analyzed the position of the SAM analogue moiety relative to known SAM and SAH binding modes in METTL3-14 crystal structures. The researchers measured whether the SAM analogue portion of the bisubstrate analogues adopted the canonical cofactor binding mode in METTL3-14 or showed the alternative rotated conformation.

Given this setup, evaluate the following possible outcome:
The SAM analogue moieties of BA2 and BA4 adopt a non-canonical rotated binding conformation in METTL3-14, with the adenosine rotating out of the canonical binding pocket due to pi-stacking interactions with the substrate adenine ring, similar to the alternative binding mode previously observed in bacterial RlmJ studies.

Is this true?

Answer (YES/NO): NO